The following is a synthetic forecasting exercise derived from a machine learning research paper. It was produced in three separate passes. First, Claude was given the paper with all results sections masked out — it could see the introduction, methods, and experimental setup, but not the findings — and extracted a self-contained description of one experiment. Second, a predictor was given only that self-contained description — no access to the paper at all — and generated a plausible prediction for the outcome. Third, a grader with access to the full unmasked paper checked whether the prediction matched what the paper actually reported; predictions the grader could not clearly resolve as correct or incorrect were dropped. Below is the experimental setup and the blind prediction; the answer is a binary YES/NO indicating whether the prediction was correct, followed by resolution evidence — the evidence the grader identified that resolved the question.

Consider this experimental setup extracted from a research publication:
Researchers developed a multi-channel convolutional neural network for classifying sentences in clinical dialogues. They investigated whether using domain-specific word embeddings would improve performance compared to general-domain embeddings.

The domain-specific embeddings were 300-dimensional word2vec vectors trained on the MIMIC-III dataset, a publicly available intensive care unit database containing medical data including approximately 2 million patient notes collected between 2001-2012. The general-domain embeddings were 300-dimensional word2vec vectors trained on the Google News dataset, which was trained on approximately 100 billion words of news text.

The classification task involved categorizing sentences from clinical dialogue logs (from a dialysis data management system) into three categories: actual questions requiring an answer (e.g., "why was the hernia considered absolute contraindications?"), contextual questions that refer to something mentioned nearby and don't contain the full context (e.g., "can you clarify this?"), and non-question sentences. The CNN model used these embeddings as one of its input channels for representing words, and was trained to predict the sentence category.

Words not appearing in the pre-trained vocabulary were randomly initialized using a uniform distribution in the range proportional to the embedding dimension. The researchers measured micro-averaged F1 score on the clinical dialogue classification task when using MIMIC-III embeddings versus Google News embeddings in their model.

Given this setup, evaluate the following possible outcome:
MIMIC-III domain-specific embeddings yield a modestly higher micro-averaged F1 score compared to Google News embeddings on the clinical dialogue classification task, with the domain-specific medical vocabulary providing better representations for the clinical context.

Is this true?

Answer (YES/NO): YES